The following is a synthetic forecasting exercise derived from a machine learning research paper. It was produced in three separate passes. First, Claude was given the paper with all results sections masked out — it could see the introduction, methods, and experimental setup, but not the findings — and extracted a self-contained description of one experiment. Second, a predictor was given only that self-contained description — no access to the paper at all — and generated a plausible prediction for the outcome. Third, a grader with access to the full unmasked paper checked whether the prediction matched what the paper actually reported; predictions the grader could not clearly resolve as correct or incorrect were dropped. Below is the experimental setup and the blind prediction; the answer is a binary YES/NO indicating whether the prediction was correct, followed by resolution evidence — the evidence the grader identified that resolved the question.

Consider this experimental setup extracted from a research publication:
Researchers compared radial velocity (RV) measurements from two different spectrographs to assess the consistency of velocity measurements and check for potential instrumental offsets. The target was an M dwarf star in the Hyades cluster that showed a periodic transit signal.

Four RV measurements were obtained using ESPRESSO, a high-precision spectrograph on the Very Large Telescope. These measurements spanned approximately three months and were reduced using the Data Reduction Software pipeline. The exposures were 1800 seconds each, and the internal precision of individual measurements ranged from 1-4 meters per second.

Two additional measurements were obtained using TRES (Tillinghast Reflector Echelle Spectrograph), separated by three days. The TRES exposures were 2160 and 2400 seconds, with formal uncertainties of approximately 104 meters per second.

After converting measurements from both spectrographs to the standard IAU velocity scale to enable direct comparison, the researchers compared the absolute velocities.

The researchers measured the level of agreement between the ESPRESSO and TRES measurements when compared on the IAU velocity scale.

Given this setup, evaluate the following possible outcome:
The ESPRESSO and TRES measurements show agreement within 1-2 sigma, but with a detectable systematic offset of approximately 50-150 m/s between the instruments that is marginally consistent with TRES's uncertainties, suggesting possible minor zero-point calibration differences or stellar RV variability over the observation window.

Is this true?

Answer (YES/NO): NO